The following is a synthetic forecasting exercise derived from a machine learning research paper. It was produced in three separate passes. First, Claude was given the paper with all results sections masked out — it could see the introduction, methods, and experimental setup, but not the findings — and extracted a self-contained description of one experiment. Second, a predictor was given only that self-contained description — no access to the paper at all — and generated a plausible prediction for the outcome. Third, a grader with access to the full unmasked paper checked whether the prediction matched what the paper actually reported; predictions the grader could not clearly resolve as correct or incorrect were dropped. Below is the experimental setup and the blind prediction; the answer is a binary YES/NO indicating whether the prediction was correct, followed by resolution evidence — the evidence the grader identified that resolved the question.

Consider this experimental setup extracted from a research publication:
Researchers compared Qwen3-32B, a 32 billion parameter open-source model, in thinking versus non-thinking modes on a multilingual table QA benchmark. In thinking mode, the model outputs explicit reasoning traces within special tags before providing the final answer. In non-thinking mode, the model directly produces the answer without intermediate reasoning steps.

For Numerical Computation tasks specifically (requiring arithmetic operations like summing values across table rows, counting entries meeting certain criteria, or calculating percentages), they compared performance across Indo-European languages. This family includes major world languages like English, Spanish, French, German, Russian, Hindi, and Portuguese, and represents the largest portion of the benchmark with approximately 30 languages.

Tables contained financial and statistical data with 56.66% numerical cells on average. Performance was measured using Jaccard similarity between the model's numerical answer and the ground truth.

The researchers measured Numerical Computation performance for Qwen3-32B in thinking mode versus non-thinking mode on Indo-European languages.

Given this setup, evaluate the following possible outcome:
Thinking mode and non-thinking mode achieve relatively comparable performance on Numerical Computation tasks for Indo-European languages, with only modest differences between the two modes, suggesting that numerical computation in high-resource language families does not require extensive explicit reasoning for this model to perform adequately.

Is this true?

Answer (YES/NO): NO